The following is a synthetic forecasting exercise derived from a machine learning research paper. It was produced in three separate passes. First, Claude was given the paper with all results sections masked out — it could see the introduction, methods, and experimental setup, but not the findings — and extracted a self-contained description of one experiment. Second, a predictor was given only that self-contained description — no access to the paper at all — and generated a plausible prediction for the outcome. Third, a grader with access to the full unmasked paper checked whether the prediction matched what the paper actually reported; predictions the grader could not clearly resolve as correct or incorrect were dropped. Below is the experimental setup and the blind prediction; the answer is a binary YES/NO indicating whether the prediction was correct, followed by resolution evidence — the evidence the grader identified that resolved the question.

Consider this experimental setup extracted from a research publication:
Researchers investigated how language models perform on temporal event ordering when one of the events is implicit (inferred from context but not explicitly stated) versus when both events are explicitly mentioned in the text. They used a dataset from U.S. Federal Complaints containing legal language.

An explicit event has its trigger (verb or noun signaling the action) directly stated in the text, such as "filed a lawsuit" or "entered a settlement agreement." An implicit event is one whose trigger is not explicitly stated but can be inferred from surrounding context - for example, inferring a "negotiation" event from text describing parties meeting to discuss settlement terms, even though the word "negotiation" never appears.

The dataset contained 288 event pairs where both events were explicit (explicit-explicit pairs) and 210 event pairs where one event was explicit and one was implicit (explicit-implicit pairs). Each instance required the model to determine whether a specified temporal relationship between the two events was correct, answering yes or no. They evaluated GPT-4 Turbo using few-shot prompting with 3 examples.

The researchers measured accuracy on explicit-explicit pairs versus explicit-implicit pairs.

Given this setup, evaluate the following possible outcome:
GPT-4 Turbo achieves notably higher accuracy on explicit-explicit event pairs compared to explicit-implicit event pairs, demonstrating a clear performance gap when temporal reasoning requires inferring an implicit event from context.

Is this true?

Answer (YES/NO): NO